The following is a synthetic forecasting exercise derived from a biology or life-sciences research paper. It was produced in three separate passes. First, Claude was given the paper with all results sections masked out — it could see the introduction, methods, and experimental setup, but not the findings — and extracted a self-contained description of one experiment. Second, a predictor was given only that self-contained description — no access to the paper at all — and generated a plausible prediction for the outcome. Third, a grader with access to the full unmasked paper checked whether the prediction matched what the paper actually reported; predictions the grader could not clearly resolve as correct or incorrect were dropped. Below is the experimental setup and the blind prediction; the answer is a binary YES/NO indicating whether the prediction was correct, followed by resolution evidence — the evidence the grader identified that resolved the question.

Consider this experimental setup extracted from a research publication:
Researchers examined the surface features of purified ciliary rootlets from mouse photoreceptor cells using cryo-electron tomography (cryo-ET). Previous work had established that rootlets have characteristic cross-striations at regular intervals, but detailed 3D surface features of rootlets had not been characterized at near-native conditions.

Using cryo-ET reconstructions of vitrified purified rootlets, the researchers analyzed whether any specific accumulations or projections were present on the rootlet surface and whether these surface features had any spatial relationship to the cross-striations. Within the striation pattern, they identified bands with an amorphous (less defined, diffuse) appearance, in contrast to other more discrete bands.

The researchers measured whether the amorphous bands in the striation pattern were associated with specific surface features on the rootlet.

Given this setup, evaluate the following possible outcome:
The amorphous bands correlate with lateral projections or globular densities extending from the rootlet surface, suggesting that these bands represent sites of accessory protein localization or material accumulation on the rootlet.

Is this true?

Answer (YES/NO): YES